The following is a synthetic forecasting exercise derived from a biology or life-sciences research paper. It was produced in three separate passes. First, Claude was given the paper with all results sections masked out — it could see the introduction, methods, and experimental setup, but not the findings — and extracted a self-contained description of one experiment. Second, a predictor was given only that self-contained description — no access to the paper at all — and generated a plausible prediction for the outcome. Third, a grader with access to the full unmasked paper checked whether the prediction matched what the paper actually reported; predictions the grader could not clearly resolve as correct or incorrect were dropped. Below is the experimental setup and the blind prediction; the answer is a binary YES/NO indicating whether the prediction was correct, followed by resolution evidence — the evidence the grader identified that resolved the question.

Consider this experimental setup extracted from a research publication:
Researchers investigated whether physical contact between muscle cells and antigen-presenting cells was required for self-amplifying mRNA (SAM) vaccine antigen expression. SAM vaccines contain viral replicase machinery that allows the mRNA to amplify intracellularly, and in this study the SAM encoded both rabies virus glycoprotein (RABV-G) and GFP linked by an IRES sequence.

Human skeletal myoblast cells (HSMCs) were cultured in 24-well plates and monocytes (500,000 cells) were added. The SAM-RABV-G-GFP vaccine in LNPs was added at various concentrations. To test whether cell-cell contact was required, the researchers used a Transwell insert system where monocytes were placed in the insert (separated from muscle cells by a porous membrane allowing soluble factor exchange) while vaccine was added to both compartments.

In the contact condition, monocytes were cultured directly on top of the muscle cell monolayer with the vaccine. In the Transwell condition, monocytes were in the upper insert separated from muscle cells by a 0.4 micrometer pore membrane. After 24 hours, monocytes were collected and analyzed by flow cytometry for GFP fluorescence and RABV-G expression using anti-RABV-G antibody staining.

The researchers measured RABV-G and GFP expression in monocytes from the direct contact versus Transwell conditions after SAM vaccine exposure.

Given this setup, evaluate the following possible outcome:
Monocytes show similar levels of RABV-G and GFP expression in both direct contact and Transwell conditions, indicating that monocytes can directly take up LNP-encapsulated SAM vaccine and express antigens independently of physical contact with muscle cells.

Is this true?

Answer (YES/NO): NO